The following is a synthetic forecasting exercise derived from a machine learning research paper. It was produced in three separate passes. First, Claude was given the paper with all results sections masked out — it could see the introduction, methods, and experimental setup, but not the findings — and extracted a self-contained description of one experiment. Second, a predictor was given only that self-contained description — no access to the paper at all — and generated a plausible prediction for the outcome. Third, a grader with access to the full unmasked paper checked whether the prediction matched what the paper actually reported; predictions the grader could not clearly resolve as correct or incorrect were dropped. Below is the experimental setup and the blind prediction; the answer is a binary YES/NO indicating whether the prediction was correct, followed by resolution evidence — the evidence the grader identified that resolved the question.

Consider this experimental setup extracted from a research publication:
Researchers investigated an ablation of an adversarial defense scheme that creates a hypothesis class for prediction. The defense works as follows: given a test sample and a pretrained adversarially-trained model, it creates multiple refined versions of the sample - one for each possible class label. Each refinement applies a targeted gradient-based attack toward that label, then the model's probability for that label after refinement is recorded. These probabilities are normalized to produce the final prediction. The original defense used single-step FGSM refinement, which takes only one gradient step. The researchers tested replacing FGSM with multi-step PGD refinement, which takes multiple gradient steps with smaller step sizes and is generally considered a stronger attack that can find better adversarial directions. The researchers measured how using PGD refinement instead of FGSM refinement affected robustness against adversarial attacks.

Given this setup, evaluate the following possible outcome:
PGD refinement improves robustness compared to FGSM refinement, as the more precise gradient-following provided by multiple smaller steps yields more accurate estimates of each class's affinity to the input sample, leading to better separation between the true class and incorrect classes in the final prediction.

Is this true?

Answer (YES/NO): NO